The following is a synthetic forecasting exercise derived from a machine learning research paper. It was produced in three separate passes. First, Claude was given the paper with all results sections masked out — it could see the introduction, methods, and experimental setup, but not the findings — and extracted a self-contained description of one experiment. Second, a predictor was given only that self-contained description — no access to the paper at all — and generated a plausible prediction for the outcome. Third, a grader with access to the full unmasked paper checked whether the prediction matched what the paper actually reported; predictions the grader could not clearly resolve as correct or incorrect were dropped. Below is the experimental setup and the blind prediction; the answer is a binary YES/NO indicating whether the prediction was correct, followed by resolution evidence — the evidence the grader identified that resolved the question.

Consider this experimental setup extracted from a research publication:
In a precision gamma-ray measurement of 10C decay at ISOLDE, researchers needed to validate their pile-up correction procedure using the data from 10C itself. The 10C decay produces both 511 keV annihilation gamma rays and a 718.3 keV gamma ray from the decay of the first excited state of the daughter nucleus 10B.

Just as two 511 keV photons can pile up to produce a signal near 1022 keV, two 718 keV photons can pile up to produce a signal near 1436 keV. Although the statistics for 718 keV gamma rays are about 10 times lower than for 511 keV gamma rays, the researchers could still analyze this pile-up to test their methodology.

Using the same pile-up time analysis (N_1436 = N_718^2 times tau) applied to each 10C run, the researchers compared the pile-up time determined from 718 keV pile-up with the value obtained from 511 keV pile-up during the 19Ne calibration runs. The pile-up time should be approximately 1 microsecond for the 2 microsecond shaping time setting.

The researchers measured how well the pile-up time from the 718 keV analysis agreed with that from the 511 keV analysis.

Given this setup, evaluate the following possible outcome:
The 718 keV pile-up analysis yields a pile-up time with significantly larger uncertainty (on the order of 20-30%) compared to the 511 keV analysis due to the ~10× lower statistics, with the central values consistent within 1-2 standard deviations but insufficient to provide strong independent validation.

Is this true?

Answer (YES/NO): NO